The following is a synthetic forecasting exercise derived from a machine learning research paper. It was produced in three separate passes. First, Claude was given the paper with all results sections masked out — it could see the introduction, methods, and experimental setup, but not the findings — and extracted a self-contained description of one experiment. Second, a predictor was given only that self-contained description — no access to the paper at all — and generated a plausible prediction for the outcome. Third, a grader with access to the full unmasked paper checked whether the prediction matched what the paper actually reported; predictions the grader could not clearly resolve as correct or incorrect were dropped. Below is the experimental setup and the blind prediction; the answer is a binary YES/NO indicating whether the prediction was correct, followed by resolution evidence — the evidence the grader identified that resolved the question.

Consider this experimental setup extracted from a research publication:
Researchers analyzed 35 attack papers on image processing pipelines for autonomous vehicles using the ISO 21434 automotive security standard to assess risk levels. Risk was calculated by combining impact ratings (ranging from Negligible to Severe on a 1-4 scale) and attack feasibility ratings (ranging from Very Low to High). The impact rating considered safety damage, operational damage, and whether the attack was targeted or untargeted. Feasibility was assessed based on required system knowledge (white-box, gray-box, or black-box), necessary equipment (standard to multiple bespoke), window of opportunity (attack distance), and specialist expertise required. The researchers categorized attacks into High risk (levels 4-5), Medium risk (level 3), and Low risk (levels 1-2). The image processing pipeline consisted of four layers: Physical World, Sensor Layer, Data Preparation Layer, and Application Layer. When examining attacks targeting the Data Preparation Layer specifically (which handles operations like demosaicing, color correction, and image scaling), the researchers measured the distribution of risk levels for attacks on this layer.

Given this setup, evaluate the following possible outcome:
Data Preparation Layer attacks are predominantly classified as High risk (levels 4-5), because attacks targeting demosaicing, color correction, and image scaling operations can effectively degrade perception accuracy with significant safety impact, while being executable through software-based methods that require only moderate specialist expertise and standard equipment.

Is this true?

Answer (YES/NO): NO